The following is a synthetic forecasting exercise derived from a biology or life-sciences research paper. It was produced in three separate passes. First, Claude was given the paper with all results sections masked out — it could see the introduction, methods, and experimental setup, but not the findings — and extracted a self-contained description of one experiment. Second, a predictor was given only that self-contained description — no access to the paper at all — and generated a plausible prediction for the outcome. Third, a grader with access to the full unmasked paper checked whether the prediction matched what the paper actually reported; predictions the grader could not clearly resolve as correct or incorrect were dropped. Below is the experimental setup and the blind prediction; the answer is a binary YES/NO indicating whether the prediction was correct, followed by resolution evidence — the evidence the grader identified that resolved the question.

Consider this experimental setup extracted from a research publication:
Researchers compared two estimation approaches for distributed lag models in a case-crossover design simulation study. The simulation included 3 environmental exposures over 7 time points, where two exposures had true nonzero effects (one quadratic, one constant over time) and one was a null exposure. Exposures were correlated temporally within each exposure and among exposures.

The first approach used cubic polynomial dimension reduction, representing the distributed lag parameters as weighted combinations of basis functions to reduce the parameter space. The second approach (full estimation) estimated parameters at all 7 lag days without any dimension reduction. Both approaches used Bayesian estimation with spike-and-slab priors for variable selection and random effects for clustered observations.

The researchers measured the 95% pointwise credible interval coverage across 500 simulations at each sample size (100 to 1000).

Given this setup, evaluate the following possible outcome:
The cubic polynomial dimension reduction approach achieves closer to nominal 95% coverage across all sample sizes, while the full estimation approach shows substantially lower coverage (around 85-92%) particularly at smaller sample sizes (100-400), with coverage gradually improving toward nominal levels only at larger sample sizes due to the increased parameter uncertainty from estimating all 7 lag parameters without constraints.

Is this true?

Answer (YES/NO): NO